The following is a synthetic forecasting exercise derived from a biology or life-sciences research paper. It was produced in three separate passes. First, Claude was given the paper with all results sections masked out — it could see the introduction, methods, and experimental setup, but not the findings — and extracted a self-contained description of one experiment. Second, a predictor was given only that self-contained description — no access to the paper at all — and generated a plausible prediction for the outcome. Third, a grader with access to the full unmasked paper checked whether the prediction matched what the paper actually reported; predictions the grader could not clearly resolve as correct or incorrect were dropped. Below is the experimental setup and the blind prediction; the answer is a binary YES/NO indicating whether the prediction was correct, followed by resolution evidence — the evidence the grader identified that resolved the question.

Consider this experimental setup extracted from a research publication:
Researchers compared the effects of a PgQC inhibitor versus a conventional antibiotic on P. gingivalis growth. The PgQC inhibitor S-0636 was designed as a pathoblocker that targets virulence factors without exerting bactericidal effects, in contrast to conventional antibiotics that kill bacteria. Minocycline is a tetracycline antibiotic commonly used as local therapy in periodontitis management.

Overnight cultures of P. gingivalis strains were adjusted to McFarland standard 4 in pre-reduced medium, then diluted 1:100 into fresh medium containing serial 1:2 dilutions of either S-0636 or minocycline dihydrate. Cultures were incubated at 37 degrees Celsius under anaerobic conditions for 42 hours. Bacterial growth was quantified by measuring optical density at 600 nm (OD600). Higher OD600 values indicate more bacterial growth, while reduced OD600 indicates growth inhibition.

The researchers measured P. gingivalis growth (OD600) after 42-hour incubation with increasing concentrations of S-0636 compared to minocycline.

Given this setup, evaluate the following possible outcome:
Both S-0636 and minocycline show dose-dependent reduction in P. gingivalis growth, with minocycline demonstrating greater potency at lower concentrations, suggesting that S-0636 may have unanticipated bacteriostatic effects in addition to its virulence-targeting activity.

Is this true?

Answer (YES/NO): NO